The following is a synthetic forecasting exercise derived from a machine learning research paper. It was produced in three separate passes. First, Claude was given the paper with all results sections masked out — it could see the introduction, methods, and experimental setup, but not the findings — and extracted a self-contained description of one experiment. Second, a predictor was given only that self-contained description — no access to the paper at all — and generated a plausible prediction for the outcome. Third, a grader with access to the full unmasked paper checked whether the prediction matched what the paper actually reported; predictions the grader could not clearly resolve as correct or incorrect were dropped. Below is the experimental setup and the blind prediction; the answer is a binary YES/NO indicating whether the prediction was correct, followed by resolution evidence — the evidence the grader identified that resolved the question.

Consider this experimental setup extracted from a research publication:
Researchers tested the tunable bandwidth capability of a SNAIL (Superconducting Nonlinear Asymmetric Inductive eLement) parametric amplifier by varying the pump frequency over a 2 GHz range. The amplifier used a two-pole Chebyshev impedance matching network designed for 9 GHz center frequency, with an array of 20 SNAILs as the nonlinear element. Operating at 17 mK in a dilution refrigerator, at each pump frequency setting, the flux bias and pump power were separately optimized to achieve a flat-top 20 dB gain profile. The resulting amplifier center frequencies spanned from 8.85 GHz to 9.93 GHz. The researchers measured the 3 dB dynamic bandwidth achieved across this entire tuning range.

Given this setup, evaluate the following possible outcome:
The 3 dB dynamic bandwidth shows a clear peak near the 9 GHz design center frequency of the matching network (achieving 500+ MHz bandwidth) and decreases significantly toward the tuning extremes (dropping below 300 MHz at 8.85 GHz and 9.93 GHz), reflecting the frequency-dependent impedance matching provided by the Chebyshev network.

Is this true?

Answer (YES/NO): NO